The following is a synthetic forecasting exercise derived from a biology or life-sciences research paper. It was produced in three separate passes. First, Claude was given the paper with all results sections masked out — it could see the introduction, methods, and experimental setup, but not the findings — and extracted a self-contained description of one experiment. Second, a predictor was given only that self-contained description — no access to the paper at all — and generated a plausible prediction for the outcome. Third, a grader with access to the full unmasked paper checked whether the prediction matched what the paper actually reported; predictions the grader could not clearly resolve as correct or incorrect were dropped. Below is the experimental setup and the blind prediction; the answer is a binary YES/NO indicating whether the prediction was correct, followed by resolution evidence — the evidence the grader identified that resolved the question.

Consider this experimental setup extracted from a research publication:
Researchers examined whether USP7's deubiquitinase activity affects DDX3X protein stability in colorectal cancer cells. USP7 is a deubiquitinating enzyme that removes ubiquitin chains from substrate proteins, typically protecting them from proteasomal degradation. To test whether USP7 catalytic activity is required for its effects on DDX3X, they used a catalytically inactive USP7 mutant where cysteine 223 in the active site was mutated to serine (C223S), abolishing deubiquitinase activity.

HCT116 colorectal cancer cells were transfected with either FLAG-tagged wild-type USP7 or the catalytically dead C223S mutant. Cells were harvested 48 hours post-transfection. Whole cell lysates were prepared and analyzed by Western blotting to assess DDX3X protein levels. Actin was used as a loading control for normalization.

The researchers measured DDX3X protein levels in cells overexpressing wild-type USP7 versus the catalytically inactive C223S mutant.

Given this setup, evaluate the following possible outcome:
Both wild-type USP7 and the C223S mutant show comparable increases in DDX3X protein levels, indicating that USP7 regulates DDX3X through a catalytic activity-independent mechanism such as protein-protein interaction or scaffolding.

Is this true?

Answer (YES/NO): NO